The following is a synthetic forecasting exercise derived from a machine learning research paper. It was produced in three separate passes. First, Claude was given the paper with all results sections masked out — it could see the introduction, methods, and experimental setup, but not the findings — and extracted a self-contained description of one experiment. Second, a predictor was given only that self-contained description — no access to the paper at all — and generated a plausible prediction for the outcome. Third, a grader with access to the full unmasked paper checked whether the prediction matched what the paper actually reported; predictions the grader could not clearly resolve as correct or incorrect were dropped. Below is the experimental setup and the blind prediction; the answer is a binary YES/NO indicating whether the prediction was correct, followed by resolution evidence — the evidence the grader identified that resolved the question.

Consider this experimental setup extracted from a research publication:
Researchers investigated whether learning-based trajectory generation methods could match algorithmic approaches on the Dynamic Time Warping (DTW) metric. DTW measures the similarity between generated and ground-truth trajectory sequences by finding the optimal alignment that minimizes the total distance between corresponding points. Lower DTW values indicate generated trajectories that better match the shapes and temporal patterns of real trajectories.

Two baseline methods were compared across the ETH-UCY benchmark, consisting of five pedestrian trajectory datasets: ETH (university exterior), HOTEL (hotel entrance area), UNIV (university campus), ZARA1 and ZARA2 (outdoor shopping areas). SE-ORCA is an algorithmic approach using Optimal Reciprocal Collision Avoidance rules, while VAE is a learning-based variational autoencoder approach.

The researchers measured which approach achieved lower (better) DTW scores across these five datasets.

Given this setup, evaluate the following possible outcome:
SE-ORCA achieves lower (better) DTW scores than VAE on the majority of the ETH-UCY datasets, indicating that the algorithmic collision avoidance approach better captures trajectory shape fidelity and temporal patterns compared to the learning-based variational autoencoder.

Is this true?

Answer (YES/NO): YES